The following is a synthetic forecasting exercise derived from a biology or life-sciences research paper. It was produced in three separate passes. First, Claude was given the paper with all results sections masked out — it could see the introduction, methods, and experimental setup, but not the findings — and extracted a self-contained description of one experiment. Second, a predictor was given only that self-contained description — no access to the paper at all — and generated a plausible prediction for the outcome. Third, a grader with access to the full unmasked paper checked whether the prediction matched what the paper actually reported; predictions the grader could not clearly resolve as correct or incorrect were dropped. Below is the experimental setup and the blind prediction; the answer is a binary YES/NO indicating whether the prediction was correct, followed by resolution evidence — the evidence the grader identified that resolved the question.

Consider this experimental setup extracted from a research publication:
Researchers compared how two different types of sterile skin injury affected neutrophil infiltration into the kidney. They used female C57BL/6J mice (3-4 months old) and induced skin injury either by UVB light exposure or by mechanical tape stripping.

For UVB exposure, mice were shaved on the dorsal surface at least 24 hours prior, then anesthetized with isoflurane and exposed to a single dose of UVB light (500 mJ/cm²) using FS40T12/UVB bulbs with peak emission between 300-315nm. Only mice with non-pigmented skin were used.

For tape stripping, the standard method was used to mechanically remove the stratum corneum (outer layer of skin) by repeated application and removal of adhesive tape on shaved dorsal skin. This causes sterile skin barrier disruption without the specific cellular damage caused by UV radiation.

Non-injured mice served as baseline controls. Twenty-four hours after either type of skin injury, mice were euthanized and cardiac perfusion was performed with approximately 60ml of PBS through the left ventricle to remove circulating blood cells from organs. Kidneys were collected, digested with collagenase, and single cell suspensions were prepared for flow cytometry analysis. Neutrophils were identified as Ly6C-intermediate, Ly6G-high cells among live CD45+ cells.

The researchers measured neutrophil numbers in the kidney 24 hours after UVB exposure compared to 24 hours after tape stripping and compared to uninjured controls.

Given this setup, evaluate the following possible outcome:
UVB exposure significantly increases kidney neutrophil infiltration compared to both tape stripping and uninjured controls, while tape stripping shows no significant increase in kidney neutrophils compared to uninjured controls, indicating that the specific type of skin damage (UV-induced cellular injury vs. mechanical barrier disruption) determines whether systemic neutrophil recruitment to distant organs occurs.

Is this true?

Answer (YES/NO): YES